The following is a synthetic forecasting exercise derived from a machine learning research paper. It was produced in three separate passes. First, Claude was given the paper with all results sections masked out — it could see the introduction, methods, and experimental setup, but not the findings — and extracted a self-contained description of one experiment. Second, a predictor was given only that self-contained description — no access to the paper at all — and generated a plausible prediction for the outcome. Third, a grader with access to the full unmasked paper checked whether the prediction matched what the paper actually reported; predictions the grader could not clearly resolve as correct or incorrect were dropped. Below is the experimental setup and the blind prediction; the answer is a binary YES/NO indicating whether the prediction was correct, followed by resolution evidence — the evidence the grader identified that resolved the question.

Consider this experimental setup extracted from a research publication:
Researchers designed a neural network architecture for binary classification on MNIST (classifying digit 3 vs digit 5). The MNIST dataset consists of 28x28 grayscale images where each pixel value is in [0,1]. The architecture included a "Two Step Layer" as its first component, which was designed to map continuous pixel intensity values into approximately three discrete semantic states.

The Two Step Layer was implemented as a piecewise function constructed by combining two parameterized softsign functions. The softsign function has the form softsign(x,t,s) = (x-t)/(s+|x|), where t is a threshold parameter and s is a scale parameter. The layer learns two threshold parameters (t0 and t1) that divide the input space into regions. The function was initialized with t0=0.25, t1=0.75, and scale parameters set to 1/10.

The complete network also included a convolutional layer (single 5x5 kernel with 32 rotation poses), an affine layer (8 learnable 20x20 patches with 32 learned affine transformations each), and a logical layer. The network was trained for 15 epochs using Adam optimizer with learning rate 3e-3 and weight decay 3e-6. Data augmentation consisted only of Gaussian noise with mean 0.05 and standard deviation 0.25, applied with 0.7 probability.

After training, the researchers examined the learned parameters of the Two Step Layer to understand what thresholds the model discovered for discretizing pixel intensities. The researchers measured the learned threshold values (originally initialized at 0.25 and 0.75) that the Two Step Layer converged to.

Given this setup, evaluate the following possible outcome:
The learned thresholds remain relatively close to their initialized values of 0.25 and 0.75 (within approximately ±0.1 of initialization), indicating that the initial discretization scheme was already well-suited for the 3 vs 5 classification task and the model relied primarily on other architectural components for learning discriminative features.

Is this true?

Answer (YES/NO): NO